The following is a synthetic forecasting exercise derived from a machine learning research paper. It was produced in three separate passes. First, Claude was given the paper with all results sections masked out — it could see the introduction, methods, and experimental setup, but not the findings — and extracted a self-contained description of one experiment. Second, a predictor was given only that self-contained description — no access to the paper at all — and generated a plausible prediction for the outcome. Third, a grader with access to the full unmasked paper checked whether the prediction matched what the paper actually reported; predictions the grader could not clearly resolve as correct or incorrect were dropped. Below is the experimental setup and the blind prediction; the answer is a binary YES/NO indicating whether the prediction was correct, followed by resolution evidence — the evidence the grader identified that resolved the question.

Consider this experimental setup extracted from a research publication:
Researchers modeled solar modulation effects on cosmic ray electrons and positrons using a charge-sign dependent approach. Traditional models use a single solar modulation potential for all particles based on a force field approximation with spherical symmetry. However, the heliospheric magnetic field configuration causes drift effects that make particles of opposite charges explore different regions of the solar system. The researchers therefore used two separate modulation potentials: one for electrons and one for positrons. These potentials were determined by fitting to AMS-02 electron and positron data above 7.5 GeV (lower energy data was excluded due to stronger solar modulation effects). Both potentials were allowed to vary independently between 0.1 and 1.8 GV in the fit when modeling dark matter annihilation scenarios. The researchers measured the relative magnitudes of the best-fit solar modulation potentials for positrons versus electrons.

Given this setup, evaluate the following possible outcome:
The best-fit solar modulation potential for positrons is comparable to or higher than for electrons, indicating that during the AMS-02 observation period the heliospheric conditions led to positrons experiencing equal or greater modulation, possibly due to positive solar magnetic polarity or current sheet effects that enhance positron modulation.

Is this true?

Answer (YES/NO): YES